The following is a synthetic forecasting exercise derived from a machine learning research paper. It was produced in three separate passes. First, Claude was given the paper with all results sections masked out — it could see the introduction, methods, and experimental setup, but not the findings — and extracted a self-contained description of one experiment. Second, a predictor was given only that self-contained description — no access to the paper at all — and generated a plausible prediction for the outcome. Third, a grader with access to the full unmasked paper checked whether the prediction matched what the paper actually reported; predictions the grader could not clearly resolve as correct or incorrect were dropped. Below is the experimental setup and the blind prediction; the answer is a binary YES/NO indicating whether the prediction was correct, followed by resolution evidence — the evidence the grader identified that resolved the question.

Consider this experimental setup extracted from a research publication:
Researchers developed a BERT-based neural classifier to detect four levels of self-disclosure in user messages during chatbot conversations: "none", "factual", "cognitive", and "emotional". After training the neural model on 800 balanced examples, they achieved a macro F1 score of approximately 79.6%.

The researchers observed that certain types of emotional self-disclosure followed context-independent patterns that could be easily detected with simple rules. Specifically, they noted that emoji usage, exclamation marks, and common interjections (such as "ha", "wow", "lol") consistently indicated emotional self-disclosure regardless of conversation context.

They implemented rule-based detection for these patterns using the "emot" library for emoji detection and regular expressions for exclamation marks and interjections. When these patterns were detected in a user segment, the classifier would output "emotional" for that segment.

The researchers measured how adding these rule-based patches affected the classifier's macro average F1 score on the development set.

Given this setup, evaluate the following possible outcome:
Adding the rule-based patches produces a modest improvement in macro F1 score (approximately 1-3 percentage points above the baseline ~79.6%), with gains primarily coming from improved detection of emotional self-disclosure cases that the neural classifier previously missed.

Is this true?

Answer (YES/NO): YES